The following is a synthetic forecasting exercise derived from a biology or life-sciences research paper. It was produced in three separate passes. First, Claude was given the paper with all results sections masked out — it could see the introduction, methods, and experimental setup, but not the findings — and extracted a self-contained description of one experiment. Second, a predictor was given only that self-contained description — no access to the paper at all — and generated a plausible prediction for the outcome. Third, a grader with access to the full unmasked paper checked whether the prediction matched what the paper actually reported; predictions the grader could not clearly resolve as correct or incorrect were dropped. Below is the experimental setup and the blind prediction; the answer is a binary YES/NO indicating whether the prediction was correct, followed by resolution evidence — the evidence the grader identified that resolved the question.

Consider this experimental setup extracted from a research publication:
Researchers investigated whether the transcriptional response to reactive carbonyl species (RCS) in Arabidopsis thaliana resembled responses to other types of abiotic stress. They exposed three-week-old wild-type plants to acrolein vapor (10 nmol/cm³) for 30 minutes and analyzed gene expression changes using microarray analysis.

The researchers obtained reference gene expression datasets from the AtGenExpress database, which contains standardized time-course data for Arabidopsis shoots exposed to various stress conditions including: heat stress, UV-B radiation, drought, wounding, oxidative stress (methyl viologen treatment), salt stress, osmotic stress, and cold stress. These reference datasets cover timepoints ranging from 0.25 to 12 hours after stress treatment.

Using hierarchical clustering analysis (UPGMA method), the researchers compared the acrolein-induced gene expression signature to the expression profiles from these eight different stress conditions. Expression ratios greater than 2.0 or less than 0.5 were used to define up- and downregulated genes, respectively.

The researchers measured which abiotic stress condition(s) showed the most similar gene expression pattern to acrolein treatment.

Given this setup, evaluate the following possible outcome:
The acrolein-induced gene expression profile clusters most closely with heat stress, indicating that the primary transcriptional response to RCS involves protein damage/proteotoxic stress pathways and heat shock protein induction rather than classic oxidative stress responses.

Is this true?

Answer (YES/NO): NO